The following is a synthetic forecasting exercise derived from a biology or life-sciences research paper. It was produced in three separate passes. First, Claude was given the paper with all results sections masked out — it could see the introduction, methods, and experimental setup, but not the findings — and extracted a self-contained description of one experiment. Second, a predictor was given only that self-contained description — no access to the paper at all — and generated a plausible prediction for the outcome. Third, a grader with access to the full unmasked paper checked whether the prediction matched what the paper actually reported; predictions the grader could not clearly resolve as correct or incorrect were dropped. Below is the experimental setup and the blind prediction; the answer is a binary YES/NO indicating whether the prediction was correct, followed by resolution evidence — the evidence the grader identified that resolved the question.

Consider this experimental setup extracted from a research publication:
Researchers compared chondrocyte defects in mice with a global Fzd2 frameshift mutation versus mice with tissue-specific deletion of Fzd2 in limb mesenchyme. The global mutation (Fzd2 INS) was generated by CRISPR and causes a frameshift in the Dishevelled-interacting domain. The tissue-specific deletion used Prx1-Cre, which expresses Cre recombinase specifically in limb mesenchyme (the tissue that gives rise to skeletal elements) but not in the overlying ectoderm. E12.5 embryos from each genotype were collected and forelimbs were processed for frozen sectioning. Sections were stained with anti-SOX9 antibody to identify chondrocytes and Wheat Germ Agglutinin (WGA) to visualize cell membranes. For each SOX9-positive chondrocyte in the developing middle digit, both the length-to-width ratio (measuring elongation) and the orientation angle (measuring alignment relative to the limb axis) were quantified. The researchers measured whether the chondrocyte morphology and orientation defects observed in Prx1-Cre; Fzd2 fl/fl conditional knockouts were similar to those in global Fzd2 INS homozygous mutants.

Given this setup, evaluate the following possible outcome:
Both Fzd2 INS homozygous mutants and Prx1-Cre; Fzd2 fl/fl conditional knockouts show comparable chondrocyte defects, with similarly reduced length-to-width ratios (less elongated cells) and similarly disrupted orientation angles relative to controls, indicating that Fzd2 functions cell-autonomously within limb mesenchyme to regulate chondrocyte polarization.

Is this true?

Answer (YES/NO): NO